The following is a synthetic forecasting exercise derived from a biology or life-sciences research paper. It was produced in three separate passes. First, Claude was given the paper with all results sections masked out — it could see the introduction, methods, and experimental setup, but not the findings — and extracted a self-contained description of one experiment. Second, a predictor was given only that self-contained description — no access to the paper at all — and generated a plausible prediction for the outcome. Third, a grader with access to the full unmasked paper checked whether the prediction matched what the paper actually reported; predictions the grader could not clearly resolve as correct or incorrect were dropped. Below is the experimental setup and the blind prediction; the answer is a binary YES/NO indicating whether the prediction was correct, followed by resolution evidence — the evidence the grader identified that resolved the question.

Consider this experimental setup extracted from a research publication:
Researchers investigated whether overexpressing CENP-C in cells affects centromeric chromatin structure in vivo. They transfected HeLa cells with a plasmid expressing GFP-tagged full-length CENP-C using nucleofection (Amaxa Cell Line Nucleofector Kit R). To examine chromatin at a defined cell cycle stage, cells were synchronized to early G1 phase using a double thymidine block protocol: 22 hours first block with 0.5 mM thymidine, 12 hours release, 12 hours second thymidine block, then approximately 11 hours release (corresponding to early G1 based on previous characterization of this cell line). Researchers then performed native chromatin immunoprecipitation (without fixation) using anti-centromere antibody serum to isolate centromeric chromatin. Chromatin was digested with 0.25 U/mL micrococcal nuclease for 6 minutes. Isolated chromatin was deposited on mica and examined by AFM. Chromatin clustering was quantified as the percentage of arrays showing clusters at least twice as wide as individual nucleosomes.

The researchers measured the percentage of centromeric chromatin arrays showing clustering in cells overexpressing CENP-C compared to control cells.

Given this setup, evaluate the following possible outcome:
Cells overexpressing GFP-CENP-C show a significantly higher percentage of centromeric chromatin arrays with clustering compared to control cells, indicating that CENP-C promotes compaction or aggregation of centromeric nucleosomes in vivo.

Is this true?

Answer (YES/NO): YES